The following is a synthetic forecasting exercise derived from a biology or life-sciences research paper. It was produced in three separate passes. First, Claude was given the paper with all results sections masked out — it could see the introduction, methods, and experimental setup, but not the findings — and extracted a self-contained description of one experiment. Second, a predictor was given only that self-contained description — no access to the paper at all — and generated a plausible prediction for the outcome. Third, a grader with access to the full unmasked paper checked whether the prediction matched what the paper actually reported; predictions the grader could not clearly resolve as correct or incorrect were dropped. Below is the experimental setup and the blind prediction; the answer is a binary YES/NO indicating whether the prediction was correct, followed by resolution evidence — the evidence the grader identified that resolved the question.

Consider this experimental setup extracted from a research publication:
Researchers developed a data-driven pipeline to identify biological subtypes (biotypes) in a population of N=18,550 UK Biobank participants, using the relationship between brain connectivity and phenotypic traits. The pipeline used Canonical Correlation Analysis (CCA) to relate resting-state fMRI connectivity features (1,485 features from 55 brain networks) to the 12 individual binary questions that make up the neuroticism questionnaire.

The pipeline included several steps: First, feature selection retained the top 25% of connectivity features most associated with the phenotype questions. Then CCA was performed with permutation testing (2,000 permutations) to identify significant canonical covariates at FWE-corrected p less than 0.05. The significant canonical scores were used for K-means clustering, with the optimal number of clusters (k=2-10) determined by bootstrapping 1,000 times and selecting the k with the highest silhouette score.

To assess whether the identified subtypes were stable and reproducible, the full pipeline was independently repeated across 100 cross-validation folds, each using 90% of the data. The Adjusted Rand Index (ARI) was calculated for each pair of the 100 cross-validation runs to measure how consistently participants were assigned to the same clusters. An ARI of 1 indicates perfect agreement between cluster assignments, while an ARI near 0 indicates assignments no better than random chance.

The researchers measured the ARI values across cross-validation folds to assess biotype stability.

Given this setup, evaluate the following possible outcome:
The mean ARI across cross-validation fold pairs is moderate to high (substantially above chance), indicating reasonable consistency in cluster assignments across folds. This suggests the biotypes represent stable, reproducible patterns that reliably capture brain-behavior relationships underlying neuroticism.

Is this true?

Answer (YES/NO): NO